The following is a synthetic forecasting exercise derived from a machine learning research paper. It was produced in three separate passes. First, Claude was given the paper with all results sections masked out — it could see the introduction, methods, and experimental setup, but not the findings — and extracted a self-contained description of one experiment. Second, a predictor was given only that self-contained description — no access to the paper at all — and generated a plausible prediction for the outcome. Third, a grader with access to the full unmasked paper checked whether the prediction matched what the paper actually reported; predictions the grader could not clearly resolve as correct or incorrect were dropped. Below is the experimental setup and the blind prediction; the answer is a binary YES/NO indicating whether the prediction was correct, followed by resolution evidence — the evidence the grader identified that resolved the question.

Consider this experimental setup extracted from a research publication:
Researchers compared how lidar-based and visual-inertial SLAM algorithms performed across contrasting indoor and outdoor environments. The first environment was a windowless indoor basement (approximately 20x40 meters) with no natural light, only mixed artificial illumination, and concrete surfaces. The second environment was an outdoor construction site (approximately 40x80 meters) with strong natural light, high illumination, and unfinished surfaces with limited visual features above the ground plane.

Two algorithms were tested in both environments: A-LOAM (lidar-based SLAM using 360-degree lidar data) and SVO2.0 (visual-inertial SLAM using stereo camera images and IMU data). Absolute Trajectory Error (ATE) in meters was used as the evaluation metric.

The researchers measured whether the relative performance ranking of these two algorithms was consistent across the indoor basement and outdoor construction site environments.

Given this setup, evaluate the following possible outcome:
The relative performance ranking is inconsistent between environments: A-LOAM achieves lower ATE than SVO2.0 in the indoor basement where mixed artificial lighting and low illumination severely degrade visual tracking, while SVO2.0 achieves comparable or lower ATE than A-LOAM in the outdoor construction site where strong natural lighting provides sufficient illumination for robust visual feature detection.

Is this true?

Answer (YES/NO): YES